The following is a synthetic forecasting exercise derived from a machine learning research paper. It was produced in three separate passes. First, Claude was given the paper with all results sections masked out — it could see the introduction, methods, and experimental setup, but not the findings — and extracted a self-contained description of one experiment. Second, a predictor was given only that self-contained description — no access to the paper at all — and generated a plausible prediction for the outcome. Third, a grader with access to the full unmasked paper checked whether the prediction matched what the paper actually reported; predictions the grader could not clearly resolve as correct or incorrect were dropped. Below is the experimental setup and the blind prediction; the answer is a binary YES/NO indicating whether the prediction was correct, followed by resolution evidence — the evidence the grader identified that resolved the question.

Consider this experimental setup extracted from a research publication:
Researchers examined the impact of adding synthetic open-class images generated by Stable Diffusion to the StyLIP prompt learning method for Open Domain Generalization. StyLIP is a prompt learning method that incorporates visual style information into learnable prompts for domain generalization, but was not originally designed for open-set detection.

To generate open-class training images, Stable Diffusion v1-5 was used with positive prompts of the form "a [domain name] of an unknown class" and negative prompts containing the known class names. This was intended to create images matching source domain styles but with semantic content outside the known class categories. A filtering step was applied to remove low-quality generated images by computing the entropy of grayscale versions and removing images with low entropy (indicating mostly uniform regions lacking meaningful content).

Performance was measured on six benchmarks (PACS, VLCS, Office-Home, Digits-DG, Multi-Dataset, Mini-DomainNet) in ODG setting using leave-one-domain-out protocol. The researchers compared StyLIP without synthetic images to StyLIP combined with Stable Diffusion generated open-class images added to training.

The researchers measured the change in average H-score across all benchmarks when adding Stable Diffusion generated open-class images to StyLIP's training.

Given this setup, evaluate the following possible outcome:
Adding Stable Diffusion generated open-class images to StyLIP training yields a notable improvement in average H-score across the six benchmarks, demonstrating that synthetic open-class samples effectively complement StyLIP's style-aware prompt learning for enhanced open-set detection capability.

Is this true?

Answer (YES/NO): YES